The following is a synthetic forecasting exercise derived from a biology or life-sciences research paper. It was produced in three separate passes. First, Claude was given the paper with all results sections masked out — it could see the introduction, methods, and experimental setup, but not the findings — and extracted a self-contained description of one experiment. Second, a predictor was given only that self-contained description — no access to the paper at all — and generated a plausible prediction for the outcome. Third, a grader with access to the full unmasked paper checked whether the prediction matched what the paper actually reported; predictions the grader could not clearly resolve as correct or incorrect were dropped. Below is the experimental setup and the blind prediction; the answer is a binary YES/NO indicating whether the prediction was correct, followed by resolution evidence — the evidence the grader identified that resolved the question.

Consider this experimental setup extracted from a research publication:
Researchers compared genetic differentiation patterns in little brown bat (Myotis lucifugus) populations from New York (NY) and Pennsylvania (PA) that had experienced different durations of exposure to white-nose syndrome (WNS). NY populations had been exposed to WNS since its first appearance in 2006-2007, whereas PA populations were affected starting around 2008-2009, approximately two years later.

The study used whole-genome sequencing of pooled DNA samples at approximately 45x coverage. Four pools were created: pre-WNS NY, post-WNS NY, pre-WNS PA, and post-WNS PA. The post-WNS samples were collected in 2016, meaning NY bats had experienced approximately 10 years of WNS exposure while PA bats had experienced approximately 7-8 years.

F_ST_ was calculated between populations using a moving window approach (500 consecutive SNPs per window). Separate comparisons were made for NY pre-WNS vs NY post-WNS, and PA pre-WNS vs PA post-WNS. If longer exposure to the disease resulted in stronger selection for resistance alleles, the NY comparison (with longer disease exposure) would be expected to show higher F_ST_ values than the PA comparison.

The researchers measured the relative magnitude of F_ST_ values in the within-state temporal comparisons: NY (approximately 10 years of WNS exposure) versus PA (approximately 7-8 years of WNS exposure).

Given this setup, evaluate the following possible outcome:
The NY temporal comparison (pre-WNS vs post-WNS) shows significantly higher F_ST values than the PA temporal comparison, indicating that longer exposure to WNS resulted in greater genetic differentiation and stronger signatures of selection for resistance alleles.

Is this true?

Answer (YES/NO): NO